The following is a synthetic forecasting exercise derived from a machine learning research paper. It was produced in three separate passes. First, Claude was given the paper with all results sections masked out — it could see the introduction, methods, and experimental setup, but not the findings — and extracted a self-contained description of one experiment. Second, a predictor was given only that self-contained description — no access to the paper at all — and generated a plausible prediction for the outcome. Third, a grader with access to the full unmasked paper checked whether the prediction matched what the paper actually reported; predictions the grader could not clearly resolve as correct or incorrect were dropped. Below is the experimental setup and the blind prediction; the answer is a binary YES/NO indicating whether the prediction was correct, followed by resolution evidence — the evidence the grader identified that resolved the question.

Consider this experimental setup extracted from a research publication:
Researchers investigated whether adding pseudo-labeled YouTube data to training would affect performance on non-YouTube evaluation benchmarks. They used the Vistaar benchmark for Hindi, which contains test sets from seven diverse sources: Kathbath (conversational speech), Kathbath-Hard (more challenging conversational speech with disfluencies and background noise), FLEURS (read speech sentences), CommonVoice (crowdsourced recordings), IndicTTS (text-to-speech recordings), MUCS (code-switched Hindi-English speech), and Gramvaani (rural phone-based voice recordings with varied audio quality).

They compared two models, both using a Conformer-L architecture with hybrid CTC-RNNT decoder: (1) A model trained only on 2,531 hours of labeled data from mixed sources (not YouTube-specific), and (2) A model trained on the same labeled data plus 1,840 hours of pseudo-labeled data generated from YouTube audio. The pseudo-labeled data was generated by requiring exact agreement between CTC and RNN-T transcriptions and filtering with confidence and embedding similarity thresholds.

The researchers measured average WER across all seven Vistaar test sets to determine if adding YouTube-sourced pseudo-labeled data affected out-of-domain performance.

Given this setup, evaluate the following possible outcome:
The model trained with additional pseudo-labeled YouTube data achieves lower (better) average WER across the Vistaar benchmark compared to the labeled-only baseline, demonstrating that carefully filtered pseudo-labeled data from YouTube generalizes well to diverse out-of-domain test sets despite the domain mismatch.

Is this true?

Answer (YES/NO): NO